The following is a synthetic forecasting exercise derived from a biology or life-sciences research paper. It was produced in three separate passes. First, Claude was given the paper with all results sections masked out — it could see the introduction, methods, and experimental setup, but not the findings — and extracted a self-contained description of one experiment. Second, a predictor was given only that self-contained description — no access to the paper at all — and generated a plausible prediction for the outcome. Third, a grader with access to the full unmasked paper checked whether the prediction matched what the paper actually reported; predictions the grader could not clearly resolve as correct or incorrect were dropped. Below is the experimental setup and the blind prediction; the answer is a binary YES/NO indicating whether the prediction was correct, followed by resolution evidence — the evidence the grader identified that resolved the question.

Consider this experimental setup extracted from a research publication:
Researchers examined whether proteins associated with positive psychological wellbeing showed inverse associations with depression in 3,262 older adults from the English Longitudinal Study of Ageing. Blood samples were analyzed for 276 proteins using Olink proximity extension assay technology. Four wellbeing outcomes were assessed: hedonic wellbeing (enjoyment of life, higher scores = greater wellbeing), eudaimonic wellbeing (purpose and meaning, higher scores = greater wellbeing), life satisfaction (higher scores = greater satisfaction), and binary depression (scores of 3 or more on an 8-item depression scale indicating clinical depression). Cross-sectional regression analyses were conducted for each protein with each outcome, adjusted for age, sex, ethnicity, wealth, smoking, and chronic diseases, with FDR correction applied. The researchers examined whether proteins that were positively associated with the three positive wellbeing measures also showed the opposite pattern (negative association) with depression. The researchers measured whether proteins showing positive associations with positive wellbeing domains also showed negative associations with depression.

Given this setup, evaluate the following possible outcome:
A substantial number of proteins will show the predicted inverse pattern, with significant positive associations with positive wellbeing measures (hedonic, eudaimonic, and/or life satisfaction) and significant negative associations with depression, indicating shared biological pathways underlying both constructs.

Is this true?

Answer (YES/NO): NO